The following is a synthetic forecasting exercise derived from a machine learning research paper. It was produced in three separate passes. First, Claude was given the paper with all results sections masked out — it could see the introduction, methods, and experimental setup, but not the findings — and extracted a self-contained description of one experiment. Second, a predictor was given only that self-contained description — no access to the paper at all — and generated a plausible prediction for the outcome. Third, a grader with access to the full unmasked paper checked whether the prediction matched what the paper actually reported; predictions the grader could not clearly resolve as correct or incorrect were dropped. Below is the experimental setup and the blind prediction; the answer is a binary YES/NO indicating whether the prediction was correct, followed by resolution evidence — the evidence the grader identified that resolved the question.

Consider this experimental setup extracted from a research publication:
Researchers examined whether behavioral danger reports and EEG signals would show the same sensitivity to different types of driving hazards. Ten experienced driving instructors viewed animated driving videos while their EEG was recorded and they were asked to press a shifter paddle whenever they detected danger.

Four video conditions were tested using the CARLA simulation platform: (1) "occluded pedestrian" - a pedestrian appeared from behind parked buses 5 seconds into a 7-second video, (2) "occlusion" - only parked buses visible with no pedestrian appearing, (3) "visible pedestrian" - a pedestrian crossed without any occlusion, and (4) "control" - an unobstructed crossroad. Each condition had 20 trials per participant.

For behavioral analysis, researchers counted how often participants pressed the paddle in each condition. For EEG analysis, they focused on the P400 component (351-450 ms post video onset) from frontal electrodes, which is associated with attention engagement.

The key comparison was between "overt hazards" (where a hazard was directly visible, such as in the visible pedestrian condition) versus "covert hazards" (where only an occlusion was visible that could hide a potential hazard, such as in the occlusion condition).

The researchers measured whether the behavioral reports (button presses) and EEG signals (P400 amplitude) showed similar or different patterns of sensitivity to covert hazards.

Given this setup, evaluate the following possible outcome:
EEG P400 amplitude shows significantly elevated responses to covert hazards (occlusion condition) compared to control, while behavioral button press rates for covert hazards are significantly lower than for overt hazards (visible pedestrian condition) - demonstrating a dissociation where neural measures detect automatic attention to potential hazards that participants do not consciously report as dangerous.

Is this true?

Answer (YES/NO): YES